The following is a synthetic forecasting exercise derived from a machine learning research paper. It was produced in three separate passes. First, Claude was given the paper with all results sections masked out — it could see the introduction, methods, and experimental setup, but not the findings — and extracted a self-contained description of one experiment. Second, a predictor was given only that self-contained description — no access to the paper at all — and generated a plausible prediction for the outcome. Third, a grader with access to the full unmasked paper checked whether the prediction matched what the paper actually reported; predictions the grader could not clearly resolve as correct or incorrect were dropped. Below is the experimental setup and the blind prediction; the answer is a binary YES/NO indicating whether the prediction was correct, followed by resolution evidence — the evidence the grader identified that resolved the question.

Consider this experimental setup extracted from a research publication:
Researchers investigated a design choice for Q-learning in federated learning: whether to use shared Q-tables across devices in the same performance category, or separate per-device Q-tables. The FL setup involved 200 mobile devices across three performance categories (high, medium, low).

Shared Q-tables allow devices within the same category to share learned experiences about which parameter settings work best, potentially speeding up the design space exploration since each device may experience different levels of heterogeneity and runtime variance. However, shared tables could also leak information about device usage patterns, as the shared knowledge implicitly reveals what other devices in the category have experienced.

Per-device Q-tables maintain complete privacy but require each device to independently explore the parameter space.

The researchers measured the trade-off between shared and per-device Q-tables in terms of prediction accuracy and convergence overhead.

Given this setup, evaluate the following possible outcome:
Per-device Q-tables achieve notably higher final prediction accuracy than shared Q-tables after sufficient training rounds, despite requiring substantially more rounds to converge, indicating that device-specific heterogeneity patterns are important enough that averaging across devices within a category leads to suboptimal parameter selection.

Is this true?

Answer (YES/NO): NO